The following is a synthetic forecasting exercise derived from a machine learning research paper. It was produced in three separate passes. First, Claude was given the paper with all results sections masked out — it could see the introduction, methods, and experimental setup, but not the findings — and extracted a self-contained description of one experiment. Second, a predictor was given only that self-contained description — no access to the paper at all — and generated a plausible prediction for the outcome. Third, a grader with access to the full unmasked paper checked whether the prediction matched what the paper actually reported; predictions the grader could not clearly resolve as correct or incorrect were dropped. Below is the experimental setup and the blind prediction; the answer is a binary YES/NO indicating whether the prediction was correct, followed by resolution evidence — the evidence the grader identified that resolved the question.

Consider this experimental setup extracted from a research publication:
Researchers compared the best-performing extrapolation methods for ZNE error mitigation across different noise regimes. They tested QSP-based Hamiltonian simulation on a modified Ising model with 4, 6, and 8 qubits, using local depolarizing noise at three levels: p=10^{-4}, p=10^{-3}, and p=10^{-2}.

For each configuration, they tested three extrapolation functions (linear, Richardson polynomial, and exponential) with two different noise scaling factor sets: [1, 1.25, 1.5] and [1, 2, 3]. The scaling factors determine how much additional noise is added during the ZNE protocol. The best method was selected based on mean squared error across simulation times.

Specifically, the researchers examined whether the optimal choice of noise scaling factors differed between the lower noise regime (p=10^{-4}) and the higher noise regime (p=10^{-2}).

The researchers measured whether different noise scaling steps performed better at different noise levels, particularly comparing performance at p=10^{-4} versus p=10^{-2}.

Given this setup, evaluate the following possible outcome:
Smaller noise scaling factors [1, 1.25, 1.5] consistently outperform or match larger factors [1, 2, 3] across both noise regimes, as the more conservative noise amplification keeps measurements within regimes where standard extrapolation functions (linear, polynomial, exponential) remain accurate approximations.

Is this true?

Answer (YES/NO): NO